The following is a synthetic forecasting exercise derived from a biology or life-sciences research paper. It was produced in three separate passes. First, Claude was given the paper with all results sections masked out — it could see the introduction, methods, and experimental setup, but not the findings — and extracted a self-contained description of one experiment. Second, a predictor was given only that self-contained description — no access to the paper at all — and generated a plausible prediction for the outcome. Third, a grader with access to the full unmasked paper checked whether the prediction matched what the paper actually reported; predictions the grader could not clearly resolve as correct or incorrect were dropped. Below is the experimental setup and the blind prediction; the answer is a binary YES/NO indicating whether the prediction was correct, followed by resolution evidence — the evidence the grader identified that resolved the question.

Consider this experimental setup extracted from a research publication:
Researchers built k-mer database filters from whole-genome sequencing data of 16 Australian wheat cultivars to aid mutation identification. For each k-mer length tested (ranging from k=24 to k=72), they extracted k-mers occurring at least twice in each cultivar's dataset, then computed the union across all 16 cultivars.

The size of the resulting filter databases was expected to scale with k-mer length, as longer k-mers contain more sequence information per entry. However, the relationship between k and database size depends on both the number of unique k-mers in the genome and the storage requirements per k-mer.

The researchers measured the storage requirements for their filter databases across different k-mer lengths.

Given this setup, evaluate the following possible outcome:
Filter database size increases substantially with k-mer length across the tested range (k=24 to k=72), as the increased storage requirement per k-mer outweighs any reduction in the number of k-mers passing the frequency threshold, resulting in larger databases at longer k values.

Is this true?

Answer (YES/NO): NO